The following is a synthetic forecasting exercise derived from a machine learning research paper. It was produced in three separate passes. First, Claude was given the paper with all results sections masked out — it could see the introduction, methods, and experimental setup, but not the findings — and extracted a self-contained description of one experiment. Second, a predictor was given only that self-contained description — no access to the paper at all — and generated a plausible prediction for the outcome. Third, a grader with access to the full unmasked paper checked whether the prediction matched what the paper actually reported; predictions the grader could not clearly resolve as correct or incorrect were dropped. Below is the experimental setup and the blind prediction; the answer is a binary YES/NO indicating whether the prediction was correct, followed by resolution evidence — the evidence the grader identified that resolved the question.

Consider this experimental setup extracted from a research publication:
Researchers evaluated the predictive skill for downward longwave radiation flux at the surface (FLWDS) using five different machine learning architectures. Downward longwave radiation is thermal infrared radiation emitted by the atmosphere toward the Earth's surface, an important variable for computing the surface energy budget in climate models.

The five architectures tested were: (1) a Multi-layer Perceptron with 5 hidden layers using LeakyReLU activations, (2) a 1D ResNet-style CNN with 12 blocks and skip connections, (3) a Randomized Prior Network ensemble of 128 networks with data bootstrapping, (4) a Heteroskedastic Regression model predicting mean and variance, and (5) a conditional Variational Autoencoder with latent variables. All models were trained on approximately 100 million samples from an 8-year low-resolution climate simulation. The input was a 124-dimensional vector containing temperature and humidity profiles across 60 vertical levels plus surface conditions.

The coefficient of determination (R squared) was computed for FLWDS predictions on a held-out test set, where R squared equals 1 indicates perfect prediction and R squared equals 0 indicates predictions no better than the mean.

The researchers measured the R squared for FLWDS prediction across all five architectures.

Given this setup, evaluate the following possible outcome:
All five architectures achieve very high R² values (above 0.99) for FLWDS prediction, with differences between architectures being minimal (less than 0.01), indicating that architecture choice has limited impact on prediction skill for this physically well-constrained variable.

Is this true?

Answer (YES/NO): NO